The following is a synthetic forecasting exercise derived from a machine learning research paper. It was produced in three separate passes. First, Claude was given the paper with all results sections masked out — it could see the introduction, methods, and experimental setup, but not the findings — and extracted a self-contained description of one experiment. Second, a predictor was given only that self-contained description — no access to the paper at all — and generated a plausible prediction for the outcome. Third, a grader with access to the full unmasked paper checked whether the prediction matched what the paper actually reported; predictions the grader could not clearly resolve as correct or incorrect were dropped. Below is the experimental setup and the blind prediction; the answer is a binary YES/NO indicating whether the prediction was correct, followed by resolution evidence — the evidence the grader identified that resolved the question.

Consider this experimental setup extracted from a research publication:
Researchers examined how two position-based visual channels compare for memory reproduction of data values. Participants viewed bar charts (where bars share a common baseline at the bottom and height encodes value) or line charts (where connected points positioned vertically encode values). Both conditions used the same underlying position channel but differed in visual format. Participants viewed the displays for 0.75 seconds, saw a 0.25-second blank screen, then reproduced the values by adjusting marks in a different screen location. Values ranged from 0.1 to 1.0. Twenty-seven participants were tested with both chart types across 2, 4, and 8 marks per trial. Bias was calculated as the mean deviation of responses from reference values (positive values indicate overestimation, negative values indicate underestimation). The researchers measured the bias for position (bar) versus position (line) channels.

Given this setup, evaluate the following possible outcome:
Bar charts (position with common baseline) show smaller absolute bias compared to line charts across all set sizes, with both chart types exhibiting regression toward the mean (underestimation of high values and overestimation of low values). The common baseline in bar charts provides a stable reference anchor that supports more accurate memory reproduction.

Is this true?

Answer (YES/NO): NO